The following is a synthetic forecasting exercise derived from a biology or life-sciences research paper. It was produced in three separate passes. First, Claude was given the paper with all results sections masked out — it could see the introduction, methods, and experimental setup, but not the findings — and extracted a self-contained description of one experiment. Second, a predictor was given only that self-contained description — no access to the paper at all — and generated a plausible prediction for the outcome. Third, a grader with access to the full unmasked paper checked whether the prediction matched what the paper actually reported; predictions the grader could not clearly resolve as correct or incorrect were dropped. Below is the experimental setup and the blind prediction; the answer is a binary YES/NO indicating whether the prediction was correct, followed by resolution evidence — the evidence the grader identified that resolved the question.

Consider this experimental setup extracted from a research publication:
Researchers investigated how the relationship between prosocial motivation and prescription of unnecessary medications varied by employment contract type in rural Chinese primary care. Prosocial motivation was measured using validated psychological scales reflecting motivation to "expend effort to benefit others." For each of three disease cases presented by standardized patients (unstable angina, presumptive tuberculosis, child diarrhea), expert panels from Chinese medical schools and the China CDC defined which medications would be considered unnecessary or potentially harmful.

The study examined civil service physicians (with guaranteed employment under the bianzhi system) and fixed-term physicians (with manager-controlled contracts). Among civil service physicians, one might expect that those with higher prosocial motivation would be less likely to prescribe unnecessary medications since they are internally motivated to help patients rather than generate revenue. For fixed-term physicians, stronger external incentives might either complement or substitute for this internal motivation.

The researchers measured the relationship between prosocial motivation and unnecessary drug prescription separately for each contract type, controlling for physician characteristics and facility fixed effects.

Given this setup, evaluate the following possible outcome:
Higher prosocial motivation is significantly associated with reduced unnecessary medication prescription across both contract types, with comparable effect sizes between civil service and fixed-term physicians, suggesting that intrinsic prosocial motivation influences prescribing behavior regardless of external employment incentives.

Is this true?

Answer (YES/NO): NO